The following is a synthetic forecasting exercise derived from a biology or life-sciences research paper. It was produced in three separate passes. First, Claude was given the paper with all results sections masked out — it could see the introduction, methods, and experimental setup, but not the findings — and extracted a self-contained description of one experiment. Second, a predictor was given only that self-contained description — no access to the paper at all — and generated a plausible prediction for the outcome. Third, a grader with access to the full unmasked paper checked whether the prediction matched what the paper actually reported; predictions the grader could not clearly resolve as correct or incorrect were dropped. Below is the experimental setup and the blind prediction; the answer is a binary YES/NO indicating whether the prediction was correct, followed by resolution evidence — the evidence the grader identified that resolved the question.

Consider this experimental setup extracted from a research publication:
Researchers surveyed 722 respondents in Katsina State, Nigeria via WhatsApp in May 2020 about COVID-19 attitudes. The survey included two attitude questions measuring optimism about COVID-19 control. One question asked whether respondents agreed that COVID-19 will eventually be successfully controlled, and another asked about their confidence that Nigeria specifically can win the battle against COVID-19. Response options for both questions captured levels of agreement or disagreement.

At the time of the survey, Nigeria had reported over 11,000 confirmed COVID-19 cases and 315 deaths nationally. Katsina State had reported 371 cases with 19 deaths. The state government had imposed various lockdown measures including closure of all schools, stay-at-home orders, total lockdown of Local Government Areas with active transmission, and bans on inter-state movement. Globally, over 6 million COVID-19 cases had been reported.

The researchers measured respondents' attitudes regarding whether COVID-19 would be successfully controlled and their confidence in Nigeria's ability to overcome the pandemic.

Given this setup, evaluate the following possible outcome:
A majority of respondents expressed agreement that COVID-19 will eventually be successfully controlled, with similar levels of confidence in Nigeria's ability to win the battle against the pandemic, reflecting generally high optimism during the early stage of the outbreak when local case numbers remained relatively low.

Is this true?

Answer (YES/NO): NO